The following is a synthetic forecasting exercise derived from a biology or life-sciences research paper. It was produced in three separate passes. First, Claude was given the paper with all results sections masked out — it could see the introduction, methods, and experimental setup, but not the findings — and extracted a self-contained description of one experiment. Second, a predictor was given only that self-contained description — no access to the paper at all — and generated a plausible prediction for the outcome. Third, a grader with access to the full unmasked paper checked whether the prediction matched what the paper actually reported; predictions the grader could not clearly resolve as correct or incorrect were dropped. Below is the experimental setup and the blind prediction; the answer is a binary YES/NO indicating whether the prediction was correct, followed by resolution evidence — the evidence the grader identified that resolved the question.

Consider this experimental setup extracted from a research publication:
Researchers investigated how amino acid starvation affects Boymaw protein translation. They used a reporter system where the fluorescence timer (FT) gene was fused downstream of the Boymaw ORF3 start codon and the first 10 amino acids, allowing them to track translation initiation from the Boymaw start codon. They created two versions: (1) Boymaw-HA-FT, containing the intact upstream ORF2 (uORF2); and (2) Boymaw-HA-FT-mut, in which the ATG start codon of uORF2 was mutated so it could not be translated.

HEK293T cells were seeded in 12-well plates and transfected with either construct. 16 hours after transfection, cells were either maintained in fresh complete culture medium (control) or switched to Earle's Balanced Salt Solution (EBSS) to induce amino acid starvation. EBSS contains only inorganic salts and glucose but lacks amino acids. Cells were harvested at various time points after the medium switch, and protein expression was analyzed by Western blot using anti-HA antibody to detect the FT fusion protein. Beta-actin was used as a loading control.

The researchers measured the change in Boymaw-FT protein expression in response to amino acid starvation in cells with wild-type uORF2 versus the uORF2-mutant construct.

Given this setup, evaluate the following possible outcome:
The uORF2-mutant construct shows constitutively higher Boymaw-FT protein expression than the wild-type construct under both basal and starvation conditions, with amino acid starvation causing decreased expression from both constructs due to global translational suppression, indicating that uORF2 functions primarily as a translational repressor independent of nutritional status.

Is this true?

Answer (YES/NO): NO